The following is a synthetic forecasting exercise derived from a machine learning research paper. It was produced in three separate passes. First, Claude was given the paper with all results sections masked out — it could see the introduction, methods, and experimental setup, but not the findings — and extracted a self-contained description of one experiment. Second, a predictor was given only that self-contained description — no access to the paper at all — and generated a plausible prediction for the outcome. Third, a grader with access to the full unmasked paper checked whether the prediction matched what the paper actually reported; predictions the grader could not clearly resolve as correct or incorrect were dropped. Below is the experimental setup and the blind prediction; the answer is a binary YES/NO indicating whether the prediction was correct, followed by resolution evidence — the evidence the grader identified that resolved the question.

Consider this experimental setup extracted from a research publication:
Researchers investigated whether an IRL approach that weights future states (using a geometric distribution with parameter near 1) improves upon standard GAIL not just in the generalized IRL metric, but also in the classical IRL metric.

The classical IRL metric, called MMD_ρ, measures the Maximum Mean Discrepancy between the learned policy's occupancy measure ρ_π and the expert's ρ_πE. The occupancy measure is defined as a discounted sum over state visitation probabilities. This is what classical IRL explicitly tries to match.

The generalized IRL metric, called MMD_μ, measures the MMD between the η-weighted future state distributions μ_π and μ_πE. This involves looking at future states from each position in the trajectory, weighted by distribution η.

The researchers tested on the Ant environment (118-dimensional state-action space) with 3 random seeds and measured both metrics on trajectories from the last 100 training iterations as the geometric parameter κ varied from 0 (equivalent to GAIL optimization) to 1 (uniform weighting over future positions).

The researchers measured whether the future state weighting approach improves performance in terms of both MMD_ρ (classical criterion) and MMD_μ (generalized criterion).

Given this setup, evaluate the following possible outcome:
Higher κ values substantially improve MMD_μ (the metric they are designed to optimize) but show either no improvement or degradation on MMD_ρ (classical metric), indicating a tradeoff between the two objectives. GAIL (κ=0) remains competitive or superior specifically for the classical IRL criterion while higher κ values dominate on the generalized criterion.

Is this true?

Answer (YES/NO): NO